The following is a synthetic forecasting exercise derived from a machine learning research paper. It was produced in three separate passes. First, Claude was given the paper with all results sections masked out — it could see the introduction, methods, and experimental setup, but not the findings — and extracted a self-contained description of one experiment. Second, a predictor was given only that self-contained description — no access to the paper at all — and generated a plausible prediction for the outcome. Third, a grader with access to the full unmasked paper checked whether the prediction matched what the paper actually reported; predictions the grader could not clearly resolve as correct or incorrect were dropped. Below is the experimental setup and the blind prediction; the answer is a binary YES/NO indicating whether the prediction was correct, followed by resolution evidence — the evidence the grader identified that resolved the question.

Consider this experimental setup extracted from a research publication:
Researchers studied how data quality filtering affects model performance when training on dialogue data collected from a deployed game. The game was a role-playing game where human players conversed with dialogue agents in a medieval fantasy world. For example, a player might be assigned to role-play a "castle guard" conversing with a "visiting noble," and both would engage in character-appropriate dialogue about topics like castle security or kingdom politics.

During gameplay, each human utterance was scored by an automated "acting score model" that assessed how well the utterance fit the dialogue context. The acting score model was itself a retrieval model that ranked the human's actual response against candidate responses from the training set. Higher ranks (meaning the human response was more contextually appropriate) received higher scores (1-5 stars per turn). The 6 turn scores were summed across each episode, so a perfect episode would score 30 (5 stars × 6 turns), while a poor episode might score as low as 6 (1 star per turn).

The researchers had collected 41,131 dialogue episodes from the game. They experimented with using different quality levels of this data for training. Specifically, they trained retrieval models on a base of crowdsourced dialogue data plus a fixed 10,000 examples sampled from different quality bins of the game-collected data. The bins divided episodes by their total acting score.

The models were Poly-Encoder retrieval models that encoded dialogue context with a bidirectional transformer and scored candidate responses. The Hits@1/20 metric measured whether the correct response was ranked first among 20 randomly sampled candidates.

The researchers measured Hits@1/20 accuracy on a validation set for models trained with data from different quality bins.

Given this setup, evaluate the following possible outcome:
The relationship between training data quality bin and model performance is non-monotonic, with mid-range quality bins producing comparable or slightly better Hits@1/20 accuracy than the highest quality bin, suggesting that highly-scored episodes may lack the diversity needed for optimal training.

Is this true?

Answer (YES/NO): NO